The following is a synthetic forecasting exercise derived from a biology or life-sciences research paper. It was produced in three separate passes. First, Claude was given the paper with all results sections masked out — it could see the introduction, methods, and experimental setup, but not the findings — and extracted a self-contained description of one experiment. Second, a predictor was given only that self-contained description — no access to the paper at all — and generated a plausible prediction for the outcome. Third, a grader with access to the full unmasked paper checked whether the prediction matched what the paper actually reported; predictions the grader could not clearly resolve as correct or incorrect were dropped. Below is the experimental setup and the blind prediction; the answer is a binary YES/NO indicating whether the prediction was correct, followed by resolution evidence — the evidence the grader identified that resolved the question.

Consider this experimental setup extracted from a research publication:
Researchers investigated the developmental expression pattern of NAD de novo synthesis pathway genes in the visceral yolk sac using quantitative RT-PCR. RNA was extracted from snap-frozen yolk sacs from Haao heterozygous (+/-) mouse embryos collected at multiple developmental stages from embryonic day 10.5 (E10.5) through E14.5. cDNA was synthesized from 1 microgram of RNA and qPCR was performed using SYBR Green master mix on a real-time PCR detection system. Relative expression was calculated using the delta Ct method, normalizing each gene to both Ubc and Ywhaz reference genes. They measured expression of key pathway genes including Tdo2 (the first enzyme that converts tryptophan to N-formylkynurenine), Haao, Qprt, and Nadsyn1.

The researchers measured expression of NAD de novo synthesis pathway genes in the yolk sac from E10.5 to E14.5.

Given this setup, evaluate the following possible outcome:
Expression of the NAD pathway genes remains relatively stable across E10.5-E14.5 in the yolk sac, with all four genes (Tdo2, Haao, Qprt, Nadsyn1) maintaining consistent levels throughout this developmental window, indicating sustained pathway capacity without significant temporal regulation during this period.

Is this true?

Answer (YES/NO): NO